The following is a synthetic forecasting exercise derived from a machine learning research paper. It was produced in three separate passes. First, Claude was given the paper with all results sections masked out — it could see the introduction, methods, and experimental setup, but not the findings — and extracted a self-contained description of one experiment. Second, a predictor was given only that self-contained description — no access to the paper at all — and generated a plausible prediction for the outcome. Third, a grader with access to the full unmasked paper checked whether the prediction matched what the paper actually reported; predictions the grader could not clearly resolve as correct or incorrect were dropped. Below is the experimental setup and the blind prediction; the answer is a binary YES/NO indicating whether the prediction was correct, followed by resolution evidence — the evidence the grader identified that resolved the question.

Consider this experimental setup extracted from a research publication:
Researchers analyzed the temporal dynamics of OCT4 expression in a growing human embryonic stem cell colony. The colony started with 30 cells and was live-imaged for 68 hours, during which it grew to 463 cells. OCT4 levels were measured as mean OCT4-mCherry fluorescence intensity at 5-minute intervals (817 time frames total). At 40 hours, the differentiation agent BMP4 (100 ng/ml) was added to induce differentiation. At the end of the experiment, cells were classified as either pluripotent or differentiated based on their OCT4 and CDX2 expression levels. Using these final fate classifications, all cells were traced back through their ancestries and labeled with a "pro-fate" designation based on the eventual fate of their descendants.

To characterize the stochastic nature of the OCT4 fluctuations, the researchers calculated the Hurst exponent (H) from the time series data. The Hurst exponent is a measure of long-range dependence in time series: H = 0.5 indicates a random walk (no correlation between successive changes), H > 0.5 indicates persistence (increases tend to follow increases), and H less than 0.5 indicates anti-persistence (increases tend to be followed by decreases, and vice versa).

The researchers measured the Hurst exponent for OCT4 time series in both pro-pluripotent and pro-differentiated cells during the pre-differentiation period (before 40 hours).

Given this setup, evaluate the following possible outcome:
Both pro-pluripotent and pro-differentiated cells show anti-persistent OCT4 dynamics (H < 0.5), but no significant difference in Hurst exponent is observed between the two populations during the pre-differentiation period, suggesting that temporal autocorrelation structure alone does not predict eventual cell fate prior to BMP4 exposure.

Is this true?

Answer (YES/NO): YES